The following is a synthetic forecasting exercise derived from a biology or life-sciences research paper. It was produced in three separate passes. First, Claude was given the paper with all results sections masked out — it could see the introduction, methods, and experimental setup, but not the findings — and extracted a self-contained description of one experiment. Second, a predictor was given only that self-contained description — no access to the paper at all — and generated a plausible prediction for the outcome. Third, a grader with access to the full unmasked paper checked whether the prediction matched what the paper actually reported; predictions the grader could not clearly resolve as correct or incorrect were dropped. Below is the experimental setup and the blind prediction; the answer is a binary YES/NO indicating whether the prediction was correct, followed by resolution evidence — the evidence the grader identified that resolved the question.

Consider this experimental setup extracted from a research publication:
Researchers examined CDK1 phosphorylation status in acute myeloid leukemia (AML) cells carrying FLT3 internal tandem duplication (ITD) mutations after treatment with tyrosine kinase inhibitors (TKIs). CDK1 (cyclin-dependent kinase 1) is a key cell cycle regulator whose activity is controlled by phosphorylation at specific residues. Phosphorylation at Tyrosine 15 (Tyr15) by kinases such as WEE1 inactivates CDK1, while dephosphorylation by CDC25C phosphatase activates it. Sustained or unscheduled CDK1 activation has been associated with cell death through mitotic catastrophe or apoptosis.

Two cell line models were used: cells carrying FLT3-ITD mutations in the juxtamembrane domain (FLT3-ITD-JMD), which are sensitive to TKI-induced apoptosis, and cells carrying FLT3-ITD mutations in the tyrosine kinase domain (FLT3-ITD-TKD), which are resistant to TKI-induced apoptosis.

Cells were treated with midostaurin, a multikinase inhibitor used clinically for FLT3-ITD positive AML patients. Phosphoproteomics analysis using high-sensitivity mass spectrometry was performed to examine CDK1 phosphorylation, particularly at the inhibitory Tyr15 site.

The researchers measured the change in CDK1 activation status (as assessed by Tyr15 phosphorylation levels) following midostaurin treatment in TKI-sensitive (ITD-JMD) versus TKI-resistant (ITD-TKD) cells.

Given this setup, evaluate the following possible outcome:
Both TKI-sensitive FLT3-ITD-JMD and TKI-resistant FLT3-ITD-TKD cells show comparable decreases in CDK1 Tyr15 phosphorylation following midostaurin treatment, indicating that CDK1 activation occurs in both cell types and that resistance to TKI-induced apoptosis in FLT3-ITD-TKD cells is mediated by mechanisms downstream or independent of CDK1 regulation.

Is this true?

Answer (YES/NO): NO